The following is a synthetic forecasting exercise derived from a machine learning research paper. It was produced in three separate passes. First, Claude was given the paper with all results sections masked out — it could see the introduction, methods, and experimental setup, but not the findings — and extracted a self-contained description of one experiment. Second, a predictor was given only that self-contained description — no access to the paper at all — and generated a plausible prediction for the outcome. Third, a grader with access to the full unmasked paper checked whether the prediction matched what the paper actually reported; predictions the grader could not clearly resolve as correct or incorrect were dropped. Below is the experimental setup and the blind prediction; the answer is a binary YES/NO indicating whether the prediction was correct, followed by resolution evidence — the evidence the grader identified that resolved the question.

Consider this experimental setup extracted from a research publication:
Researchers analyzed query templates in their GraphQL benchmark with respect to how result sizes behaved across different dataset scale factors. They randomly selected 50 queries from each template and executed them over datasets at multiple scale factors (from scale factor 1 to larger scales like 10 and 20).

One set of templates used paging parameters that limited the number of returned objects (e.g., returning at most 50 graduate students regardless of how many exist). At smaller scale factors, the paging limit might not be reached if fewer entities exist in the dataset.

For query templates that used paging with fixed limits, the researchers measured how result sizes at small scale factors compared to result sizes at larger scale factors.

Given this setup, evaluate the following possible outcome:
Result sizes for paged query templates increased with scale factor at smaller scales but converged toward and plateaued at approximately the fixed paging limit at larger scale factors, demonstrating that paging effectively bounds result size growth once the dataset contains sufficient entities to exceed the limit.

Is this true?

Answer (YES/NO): YES